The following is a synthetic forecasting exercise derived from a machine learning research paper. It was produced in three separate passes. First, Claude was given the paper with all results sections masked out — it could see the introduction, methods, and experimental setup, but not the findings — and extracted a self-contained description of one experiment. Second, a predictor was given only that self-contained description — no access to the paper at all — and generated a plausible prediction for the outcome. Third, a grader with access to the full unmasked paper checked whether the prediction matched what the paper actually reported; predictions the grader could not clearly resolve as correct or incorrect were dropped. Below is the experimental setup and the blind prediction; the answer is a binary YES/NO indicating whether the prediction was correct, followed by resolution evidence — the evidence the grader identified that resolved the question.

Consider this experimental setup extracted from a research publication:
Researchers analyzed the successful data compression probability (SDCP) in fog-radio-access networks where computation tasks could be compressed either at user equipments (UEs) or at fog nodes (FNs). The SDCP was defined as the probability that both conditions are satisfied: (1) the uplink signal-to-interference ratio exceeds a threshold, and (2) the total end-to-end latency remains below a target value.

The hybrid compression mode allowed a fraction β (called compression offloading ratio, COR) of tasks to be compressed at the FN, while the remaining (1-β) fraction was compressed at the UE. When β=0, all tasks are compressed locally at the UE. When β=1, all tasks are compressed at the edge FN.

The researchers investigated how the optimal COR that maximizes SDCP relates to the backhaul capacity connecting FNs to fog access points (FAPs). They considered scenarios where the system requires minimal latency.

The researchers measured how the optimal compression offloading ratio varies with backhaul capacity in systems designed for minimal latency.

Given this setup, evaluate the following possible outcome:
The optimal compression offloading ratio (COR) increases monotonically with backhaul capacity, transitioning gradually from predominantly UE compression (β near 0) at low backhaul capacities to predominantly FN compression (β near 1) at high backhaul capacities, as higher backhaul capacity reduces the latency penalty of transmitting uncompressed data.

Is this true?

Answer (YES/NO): NO